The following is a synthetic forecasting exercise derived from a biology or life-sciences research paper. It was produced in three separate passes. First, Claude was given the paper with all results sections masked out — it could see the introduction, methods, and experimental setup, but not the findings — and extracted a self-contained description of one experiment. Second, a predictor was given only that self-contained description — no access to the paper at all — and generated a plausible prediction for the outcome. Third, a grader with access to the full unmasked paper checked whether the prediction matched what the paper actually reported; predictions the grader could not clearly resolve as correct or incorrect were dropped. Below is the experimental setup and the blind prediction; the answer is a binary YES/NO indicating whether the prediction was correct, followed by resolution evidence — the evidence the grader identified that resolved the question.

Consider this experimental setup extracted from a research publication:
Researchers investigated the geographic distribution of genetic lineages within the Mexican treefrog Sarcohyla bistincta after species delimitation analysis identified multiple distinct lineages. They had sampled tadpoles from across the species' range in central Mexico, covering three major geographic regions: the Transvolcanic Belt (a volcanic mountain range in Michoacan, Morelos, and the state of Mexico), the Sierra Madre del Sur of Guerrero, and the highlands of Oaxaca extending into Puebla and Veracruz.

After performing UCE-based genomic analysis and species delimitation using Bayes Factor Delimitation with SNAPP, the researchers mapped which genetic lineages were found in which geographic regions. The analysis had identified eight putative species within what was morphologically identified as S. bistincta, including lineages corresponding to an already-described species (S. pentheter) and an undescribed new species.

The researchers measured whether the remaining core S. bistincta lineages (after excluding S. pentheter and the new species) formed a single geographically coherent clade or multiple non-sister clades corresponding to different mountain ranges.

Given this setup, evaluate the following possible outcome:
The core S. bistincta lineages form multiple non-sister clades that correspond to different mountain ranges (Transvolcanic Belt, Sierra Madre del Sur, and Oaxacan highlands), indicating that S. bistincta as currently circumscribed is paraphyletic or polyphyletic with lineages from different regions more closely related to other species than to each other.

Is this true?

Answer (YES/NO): YES